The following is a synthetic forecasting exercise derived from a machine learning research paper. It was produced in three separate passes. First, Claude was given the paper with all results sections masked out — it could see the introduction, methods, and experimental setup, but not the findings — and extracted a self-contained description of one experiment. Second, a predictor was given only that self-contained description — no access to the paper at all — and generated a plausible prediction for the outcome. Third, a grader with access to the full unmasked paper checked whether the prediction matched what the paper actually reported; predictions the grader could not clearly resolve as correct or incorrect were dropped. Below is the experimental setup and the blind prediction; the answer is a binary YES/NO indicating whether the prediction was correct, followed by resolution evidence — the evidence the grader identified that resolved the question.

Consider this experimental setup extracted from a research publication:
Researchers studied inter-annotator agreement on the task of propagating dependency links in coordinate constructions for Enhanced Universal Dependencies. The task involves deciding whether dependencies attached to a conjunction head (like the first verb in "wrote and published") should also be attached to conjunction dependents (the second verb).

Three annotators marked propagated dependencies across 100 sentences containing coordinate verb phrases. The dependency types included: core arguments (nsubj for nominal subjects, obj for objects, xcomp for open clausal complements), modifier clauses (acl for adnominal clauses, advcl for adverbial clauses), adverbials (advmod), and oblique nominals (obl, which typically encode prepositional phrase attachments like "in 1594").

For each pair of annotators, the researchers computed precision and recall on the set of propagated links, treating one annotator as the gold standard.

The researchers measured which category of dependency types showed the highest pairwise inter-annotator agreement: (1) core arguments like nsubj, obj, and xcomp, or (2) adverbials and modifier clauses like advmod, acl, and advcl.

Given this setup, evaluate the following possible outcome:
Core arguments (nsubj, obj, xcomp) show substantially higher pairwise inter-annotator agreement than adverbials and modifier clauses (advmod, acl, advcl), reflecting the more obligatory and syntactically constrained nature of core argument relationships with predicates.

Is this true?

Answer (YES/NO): YES